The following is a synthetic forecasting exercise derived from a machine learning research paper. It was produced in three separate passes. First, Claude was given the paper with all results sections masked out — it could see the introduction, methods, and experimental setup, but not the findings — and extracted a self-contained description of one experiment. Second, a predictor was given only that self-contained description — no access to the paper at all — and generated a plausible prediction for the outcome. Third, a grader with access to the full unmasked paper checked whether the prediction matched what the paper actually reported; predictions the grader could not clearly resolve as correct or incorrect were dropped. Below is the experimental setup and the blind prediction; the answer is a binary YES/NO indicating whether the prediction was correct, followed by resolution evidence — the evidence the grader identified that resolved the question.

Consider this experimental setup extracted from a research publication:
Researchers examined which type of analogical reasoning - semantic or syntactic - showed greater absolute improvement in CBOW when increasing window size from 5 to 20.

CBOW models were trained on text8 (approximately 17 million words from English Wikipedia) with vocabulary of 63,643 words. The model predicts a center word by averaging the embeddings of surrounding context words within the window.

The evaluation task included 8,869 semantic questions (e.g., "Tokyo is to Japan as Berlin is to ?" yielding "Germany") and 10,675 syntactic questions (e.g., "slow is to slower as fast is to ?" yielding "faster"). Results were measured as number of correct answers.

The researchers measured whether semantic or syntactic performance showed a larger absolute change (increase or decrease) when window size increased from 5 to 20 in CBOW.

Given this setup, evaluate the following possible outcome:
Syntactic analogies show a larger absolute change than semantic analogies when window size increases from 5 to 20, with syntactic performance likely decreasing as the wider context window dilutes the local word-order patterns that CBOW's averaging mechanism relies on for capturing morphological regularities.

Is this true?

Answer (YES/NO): NO